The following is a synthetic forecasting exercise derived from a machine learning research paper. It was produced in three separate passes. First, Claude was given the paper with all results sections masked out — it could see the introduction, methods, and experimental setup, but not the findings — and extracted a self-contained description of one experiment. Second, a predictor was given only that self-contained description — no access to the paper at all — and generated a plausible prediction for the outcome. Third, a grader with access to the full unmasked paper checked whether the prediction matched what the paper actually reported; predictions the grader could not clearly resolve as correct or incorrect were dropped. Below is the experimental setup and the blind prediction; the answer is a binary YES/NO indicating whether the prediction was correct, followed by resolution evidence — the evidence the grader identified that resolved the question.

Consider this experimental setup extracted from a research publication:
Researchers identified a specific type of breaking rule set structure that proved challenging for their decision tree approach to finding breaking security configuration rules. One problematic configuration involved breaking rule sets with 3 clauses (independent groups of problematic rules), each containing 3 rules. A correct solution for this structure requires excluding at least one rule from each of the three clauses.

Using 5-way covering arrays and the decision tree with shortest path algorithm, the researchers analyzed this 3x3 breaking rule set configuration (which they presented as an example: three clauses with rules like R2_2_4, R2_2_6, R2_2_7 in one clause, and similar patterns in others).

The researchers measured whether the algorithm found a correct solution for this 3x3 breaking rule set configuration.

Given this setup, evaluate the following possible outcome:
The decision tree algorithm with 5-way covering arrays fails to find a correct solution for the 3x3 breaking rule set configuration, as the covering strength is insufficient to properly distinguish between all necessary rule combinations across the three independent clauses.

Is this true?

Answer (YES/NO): NO